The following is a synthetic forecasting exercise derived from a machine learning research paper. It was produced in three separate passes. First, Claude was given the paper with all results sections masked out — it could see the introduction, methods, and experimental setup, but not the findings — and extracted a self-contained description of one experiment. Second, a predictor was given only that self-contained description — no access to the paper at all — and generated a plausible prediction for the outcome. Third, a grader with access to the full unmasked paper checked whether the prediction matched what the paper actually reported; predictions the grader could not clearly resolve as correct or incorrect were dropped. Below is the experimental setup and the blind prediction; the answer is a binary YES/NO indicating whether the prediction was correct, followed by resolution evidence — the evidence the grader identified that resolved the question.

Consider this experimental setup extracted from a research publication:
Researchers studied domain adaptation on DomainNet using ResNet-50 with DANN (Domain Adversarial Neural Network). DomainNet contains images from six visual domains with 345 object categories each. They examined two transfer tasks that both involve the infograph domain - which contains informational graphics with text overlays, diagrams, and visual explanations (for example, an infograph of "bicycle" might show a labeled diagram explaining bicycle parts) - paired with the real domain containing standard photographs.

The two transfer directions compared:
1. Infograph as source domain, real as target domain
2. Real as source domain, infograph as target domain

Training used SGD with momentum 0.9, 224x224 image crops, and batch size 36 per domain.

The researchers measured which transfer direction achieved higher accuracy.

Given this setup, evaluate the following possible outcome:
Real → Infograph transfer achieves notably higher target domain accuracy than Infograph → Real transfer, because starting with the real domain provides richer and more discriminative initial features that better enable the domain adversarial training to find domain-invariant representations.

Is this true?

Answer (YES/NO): YES